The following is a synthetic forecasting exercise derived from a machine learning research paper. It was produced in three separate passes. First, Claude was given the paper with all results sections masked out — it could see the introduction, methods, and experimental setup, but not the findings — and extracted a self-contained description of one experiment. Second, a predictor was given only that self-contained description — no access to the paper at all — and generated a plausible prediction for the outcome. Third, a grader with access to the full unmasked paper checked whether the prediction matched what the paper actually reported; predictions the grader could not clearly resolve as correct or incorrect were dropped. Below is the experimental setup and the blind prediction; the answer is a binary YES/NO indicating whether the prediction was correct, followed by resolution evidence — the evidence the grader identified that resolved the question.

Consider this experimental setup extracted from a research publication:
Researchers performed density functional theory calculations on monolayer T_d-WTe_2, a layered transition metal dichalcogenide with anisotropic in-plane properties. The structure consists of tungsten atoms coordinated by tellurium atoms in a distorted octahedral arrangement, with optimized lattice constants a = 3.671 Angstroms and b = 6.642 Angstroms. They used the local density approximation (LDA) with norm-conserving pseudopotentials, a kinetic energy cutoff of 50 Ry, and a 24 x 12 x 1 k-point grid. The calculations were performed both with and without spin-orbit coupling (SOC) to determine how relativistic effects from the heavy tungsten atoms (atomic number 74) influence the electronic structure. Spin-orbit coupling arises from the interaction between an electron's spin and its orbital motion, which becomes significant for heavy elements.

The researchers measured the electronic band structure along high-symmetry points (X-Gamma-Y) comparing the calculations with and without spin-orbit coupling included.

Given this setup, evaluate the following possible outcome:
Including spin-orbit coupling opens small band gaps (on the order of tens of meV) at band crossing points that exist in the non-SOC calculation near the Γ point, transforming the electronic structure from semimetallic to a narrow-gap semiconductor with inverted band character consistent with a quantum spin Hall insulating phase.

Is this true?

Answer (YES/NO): NO